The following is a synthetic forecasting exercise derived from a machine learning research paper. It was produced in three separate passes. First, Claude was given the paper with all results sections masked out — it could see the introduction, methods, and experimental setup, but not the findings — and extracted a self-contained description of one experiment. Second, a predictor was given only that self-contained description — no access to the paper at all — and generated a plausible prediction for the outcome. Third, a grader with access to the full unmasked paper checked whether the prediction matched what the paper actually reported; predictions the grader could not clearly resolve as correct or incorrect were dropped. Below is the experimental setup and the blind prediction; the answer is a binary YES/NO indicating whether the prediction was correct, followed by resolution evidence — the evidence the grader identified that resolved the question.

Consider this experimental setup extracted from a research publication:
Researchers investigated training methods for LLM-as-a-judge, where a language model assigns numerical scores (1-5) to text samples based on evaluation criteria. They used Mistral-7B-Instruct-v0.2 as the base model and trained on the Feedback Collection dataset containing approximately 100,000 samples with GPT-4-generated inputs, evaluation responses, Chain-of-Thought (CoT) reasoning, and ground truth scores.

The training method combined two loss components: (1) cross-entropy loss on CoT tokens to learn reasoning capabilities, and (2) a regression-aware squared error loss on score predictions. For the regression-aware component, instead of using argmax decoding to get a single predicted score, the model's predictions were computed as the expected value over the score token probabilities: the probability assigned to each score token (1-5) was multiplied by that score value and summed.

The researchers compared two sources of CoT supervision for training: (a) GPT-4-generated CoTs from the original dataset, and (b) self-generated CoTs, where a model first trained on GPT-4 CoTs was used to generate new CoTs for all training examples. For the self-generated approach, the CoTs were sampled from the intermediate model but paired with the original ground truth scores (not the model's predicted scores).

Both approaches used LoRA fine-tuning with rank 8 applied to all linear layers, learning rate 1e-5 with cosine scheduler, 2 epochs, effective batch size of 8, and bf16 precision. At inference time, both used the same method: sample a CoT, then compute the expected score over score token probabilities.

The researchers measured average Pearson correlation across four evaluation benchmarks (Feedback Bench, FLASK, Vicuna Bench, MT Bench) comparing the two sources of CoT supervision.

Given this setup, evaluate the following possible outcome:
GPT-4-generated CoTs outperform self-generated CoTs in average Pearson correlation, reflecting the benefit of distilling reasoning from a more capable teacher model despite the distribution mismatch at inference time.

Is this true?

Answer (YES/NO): NO